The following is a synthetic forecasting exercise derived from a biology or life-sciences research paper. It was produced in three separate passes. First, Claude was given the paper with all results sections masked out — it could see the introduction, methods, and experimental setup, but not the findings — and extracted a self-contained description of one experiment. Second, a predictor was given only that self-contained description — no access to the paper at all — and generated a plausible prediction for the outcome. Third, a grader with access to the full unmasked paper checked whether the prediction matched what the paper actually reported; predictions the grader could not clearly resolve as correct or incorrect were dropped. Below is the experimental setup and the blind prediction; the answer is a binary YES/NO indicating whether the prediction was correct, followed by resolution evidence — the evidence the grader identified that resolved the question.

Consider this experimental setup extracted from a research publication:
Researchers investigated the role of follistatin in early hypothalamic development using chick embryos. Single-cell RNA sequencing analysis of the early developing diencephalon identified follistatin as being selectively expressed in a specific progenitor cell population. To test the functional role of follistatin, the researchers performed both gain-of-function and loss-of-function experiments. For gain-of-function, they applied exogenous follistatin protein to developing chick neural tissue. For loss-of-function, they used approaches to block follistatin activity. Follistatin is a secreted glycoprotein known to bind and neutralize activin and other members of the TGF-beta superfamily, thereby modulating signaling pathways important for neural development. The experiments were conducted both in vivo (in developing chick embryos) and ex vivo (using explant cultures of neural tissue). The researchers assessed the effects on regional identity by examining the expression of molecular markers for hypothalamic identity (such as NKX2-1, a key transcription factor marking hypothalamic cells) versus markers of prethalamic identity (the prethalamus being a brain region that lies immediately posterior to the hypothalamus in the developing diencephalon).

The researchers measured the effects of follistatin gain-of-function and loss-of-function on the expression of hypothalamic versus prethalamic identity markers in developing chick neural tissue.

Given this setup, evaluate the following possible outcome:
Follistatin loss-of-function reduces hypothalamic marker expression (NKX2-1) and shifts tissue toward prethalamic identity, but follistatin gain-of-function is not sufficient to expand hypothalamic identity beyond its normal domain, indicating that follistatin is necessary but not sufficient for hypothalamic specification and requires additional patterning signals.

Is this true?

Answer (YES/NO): NO